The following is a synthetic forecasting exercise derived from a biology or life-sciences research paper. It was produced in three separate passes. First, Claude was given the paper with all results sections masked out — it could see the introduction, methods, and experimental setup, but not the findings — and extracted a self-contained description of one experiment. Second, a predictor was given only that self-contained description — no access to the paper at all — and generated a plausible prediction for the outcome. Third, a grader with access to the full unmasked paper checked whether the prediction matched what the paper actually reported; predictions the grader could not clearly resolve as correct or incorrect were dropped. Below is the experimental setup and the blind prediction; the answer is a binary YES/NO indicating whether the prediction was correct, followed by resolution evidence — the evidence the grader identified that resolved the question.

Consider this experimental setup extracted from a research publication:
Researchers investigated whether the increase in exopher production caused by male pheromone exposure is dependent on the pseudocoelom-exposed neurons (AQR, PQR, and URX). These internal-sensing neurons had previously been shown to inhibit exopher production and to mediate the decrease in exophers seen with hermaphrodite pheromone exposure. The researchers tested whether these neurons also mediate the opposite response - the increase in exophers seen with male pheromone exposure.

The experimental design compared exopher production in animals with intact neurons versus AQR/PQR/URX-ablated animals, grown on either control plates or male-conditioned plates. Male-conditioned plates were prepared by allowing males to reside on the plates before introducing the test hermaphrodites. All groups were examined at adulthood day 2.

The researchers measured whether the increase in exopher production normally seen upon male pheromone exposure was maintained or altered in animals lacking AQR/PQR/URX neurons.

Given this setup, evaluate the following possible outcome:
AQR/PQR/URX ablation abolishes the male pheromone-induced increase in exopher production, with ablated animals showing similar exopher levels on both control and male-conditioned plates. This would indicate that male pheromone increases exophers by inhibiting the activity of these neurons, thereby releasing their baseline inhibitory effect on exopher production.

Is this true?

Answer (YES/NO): NO